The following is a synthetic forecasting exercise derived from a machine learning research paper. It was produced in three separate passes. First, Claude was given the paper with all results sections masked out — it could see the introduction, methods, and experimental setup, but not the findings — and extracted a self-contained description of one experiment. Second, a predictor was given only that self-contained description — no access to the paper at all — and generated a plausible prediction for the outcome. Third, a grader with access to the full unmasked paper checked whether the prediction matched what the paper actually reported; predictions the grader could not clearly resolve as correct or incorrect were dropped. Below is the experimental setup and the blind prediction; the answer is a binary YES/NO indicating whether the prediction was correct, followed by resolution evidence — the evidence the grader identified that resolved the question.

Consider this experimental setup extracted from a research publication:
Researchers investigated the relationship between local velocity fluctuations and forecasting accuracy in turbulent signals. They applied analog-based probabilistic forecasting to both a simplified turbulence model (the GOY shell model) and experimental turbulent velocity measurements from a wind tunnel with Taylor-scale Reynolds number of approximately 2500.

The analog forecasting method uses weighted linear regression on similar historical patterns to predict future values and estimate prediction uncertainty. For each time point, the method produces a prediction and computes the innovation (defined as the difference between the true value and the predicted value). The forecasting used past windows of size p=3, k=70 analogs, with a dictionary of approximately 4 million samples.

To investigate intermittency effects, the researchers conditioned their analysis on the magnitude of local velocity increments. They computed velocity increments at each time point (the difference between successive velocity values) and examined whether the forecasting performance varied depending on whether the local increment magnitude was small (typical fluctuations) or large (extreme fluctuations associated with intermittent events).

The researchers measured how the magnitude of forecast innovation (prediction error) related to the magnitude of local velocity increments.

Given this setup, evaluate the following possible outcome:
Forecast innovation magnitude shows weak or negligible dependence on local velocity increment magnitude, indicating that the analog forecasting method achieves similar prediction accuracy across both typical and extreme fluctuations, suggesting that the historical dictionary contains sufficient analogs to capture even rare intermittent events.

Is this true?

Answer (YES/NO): NO